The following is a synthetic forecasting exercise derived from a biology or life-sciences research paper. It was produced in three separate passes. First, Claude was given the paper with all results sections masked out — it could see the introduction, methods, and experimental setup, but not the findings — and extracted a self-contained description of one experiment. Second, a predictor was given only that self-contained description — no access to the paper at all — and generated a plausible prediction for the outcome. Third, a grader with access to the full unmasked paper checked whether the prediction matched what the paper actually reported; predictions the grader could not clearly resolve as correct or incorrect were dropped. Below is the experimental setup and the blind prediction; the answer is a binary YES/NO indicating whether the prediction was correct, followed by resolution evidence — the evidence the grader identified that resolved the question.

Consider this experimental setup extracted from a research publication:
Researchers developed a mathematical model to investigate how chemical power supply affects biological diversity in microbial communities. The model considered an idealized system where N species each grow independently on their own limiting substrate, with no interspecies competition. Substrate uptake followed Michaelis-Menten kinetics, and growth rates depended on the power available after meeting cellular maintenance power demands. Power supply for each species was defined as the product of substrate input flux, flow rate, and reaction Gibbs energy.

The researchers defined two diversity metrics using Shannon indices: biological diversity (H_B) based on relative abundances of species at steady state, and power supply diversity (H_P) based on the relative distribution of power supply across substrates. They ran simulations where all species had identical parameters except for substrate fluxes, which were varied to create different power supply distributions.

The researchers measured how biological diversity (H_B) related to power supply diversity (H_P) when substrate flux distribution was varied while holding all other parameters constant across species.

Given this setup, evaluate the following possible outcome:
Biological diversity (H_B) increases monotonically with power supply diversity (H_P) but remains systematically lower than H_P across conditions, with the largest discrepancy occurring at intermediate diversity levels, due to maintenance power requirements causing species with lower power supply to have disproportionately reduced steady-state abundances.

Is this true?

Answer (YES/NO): NO